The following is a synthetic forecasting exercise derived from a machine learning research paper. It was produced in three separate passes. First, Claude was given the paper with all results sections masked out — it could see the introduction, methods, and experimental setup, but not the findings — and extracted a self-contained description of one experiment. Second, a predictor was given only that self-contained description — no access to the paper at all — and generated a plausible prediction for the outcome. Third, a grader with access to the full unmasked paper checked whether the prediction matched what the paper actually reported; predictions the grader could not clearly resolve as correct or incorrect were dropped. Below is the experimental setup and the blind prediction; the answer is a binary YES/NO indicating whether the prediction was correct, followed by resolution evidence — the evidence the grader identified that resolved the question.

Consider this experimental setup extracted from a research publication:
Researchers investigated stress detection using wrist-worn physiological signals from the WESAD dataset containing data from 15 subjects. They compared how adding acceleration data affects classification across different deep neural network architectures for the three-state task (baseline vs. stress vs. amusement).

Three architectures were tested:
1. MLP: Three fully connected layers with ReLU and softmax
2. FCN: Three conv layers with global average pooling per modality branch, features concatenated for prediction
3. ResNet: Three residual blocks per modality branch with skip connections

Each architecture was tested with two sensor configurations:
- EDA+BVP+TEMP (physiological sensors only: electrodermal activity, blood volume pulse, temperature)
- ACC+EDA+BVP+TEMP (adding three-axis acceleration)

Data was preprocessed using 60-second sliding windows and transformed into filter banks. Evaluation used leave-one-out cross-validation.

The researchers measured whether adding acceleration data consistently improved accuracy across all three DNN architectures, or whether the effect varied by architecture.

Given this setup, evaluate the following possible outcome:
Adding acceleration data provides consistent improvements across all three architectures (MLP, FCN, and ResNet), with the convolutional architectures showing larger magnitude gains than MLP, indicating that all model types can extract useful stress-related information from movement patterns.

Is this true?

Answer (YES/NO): YES